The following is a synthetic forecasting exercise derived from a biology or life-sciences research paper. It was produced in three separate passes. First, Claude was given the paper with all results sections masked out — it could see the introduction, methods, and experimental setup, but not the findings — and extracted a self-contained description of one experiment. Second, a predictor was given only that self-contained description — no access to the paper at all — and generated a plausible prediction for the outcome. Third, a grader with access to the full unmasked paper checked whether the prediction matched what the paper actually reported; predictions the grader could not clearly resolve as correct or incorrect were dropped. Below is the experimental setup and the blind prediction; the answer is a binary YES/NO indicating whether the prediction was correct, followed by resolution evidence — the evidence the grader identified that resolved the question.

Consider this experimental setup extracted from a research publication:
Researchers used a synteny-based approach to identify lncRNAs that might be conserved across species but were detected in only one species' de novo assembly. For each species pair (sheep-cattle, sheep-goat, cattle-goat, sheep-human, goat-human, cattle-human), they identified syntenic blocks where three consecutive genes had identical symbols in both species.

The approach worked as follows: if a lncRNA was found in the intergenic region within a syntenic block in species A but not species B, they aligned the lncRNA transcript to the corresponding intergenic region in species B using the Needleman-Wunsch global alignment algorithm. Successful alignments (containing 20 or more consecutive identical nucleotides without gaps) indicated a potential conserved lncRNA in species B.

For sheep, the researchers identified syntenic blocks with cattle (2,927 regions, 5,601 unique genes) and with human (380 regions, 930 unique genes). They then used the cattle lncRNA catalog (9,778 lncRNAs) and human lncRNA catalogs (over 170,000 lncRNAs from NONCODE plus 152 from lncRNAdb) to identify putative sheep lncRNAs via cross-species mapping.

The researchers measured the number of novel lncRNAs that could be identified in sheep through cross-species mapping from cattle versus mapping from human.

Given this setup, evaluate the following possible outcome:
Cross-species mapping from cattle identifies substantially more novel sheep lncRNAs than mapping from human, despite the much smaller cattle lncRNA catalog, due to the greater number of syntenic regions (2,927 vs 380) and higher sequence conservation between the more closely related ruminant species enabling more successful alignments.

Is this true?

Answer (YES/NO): YES